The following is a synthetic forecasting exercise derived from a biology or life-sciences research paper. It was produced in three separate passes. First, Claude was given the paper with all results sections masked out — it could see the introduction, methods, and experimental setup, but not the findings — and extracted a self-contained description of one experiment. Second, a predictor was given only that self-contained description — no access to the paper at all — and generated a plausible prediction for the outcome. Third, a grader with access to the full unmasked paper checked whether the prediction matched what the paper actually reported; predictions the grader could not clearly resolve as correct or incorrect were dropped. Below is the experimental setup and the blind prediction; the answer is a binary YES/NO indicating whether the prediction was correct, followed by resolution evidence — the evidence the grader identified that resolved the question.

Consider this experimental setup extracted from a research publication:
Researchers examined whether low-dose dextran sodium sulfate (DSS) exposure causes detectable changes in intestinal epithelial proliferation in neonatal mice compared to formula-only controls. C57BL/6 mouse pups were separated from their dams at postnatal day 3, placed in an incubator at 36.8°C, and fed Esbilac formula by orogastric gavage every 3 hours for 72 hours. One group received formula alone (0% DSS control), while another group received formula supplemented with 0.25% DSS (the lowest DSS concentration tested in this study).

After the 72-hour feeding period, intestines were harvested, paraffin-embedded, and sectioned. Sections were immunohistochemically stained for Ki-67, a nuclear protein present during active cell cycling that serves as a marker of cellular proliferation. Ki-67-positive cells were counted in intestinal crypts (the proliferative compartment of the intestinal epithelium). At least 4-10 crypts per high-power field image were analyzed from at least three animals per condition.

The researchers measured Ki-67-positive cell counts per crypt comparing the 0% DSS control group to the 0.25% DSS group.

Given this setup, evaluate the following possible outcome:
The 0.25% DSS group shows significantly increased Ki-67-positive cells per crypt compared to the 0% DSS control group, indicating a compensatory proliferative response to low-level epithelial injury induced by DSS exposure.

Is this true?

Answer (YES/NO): NO